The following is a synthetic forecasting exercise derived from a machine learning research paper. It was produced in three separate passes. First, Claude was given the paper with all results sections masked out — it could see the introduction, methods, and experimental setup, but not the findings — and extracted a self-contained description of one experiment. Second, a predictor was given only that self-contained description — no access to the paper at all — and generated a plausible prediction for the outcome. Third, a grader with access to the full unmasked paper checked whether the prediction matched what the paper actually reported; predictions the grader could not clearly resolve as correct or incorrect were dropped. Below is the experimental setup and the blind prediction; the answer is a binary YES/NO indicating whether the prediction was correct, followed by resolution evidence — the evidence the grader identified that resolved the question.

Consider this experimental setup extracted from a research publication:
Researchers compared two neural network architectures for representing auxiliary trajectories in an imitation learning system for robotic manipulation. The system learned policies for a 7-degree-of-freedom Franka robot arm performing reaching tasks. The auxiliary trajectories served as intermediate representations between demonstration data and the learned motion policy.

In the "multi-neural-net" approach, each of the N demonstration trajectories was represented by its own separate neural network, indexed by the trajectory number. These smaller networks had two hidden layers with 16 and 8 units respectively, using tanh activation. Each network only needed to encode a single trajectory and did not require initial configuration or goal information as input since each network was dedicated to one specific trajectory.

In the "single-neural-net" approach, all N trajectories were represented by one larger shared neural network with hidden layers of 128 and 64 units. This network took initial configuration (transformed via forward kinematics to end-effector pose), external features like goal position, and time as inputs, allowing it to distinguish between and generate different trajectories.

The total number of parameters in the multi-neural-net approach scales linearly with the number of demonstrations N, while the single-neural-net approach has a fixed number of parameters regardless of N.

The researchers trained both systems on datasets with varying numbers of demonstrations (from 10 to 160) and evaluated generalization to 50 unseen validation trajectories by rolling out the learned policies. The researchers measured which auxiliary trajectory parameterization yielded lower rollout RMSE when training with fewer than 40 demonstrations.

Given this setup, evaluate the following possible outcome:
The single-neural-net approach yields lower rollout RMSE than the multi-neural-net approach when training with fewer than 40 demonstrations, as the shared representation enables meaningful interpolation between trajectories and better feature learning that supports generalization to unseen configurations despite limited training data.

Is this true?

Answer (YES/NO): YES